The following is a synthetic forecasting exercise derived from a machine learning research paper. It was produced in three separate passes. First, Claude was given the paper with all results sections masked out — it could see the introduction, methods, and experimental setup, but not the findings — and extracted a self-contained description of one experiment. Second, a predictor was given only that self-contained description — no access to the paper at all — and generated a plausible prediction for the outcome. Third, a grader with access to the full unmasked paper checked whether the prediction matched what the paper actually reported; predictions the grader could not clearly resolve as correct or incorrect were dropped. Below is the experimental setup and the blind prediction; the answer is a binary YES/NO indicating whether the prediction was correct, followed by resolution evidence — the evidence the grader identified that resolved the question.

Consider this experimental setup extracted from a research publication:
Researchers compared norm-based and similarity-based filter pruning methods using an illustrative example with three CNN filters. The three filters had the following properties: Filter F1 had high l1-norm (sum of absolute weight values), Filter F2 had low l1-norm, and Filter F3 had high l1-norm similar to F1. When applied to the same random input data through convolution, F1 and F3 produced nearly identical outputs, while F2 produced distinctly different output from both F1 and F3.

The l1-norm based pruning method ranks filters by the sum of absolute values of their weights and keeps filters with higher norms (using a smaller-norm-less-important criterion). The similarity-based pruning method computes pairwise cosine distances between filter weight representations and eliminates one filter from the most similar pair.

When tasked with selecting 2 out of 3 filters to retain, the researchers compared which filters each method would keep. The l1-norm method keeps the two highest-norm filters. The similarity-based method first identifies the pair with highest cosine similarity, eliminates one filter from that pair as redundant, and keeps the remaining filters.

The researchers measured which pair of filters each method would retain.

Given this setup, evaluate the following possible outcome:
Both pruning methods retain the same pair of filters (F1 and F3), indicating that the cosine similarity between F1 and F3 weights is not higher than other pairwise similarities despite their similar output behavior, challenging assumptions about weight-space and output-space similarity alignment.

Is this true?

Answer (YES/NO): NO